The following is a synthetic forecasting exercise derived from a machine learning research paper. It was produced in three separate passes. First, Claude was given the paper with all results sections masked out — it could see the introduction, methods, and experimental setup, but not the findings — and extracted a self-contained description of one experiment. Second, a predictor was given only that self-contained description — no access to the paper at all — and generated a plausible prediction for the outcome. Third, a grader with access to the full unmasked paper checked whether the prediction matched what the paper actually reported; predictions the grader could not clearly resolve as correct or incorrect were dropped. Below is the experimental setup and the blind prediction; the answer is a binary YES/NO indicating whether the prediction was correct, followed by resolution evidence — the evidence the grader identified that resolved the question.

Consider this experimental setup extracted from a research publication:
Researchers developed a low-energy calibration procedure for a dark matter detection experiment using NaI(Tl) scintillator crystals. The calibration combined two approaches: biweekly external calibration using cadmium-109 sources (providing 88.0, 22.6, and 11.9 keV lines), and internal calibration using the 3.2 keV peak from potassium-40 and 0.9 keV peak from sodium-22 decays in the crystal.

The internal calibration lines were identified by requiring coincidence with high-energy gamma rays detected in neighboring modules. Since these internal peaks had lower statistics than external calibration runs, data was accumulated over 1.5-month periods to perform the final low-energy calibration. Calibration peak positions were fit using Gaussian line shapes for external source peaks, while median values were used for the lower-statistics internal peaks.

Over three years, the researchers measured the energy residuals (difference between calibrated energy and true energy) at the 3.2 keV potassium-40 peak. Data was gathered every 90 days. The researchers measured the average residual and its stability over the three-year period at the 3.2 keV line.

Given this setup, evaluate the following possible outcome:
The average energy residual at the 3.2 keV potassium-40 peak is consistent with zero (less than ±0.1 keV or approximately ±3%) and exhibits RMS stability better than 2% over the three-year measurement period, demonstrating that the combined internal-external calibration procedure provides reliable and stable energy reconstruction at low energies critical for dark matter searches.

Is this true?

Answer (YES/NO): YES